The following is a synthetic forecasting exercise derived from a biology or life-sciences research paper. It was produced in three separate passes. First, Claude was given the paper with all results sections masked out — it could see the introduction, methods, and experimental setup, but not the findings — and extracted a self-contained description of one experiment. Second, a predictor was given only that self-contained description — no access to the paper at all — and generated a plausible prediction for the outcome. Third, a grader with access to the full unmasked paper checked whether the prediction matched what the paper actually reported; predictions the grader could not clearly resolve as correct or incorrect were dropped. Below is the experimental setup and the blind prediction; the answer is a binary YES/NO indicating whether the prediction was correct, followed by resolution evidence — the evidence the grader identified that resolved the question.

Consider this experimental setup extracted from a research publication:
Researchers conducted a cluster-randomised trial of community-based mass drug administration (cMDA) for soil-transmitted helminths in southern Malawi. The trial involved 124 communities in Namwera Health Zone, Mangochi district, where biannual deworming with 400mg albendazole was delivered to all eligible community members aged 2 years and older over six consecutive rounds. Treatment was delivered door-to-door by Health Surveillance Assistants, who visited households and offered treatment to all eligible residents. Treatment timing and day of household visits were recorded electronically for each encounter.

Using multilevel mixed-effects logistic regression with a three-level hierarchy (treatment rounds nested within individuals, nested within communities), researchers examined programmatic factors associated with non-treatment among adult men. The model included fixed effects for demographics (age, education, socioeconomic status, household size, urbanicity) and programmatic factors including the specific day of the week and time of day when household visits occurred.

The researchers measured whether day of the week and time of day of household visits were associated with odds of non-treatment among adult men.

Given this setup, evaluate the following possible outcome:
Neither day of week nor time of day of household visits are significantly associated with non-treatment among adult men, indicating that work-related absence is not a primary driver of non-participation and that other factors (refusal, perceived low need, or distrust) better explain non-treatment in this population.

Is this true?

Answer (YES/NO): NO